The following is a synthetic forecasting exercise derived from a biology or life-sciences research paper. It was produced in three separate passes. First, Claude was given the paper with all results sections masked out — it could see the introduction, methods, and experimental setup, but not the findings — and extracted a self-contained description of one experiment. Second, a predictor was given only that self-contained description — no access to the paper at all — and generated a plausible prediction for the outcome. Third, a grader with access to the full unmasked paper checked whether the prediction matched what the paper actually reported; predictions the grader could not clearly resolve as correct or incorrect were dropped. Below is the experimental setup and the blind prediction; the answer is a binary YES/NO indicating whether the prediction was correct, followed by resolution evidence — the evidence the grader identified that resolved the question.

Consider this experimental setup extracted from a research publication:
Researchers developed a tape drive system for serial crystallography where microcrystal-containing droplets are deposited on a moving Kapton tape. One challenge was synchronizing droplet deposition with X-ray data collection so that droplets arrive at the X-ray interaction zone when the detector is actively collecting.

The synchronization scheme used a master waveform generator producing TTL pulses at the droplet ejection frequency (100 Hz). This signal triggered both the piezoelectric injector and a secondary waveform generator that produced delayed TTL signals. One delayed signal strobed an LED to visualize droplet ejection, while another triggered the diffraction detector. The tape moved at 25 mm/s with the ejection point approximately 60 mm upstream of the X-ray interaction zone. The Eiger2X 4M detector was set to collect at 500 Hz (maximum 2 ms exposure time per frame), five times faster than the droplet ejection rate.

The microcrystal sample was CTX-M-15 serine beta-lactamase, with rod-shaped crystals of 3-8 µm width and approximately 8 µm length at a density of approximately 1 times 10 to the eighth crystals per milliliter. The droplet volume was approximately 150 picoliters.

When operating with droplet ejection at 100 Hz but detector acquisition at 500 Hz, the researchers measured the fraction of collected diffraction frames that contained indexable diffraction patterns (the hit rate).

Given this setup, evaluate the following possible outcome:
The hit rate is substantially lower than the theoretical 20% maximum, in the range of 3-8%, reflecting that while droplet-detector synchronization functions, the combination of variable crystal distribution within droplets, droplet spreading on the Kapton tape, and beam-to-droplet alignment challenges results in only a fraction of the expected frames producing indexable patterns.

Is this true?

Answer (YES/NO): NO